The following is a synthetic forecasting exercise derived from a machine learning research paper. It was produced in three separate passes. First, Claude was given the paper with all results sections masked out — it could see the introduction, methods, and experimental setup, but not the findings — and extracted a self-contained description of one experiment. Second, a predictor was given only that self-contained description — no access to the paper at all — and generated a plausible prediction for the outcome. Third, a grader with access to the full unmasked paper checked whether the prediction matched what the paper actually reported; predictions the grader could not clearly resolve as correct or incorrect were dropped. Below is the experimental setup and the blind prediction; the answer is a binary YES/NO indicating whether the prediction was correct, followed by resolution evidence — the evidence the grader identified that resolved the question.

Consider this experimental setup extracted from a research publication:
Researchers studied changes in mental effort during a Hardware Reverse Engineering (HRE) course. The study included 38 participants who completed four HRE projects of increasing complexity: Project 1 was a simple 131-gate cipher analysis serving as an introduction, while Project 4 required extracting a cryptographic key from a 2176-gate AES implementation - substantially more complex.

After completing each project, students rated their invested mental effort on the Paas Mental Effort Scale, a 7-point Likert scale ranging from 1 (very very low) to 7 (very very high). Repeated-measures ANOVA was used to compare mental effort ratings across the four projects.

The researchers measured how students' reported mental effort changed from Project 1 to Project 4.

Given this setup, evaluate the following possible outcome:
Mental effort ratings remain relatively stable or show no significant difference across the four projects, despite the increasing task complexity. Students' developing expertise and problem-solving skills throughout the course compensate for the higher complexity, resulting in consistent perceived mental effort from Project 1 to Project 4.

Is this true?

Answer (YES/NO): NO